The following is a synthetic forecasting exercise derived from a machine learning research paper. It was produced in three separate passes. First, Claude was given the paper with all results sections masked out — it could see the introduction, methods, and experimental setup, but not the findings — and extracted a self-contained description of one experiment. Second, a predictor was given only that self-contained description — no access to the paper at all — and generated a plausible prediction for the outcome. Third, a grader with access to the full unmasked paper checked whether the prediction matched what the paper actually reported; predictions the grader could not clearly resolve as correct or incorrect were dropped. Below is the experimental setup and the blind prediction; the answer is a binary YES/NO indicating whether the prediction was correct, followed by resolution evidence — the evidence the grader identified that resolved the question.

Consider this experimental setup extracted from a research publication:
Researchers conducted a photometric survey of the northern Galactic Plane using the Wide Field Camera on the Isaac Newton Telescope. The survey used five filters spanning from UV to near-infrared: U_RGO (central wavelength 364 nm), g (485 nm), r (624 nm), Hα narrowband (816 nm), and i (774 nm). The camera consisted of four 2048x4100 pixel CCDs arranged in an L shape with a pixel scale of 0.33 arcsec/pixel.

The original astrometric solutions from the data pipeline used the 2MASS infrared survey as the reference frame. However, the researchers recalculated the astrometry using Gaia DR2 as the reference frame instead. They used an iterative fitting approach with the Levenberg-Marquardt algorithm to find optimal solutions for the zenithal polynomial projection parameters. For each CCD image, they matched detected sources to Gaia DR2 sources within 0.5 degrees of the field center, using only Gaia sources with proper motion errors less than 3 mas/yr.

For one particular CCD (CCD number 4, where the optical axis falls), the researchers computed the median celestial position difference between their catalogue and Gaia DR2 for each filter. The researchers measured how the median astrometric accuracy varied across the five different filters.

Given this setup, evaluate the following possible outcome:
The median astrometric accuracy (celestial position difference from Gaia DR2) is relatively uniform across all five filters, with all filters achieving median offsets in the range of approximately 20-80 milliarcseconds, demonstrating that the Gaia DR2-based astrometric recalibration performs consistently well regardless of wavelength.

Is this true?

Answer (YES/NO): NO